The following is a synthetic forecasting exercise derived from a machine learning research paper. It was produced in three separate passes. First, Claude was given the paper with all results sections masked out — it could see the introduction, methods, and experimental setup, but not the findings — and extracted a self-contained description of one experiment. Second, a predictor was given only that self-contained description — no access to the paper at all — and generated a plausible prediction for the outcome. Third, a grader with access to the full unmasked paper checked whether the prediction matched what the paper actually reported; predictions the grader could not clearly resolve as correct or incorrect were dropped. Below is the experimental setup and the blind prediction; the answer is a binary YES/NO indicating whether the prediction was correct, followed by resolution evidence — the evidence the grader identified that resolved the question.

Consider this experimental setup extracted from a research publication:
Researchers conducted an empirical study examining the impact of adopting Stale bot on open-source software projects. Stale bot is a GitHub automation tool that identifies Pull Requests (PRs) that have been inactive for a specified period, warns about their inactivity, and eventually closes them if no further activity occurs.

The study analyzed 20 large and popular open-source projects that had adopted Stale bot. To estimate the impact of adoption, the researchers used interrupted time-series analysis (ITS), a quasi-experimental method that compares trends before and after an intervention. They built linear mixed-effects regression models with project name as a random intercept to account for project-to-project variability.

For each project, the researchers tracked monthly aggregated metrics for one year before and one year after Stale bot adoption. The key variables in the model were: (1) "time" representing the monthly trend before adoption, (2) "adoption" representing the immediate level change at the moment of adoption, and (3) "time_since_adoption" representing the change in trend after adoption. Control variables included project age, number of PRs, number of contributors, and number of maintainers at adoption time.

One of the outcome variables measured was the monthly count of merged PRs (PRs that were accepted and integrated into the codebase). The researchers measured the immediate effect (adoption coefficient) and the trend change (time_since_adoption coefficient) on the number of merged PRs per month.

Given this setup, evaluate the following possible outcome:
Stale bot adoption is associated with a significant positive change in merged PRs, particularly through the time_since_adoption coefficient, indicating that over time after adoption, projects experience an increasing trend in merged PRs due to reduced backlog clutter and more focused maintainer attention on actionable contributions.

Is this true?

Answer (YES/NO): NO